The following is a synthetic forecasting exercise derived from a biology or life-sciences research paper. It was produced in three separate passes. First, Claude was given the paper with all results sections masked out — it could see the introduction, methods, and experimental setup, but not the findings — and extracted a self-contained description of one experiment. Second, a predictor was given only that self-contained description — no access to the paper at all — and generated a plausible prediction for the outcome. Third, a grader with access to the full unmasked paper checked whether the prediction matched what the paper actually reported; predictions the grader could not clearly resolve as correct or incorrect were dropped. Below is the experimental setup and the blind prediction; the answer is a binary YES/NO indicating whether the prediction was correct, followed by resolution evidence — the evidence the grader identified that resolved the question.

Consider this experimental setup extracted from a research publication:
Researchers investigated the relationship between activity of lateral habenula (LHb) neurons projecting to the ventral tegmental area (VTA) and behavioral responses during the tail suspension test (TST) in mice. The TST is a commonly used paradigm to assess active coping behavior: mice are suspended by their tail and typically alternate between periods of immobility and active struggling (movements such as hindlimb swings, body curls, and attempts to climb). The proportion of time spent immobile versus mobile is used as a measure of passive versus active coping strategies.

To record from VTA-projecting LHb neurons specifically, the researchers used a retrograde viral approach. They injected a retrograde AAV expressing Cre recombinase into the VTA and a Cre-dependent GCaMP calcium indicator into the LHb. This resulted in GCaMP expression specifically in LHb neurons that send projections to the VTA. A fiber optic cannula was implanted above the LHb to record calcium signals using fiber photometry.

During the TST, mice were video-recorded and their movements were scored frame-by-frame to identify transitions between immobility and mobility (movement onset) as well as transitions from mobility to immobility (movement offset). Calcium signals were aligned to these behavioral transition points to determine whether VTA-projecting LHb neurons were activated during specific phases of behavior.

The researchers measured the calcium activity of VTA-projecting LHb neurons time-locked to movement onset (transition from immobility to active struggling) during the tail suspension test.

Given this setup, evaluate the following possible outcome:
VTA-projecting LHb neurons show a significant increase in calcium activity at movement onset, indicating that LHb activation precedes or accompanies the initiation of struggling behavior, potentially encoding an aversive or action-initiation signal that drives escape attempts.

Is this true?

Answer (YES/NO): YES